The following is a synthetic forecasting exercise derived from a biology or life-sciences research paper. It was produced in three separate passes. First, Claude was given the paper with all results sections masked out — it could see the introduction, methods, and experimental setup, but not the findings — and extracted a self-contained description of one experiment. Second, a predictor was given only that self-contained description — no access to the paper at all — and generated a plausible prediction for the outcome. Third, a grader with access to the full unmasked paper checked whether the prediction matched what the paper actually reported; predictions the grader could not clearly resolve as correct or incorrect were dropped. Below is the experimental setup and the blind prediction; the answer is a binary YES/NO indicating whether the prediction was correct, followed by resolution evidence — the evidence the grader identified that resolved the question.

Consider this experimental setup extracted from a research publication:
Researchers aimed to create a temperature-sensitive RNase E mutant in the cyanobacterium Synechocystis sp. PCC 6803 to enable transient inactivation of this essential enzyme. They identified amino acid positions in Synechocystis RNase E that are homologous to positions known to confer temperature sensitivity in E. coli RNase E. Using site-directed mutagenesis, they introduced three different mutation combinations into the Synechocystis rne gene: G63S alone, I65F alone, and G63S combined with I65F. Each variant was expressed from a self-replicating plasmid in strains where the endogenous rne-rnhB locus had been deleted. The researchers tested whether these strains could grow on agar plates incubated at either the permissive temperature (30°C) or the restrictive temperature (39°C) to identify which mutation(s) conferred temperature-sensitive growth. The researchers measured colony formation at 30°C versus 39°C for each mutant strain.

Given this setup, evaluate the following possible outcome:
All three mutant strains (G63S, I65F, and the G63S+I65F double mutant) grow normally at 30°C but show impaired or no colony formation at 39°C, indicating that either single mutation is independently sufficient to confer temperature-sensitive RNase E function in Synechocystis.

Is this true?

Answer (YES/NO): NO